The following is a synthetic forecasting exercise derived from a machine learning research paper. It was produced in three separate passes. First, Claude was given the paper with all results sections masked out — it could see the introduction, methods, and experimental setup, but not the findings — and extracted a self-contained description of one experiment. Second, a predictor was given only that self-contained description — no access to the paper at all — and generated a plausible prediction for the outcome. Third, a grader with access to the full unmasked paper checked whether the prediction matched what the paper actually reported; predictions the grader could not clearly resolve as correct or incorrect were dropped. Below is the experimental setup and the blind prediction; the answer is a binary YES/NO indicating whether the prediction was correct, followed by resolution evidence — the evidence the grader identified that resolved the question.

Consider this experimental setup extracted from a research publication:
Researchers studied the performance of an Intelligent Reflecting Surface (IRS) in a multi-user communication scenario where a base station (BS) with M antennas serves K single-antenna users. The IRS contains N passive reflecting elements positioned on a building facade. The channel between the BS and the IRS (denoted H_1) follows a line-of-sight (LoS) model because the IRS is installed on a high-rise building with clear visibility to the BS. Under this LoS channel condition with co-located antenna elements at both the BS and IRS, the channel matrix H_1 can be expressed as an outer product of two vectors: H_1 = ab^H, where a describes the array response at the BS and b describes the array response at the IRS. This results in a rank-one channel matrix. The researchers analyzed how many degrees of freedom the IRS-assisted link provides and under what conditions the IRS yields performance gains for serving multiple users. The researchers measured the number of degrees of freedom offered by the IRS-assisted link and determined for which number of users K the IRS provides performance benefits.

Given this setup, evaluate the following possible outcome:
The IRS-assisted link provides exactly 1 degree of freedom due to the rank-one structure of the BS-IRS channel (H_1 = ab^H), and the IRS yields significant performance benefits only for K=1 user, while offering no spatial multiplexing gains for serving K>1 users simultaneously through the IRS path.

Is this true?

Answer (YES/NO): YES